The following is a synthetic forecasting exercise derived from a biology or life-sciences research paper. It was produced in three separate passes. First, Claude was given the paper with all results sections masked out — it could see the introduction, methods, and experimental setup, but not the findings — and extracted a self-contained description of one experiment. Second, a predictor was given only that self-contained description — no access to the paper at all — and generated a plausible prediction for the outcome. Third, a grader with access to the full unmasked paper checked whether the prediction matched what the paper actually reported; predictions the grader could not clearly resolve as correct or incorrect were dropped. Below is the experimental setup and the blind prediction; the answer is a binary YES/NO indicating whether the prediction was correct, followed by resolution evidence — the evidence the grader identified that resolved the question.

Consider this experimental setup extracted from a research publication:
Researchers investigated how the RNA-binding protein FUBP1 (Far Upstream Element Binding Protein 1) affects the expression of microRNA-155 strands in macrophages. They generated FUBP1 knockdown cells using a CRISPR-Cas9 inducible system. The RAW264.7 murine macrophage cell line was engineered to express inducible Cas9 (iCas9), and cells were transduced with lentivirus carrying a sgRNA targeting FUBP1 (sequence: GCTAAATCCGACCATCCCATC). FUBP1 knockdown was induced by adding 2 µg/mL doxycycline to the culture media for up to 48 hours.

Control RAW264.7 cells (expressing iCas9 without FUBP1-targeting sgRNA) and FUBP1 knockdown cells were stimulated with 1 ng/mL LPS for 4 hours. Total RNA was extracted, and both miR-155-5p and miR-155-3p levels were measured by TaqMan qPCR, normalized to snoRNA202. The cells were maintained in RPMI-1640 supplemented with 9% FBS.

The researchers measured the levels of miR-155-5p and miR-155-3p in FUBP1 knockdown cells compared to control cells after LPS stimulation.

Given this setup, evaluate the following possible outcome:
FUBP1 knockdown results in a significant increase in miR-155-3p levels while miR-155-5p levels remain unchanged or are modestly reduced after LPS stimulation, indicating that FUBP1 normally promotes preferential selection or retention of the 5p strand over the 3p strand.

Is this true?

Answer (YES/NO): NO